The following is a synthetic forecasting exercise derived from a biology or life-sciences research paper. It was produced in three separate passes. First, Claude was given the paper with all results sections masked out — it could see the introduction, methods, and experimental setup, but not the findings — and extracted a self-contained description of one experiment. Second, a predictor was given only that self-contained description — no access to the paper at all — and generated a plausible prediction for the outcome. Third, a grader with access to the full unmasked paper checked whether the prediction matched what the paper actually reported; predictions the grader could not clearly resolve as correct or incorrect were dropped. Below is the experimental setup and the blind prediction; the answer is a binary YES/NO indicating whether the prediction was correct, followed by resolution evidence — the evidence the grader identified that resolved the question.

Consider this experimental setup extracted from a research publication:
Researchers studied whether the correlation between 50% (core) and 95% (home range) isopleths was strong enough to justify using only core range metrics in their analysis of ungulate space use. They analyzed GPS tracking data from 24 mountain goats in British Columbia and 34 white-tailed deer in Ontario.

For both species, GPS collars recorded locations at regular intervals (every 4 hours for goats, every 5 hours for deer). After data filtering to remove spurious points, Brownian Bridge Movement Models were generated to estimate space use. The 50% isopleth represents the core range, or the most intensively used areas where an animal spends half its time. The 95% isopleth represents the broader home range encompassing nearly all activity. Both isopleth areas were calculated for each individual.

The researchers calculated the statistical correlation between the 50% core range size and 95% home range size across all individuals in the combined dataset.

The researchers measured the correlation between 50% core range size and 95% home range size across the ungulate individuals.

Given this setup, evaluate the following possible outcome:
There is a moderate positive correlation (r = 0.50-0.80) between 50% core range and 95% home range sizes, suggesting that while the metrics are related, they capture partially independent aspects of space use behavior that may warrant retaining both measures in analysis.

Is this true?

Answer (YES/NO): NO